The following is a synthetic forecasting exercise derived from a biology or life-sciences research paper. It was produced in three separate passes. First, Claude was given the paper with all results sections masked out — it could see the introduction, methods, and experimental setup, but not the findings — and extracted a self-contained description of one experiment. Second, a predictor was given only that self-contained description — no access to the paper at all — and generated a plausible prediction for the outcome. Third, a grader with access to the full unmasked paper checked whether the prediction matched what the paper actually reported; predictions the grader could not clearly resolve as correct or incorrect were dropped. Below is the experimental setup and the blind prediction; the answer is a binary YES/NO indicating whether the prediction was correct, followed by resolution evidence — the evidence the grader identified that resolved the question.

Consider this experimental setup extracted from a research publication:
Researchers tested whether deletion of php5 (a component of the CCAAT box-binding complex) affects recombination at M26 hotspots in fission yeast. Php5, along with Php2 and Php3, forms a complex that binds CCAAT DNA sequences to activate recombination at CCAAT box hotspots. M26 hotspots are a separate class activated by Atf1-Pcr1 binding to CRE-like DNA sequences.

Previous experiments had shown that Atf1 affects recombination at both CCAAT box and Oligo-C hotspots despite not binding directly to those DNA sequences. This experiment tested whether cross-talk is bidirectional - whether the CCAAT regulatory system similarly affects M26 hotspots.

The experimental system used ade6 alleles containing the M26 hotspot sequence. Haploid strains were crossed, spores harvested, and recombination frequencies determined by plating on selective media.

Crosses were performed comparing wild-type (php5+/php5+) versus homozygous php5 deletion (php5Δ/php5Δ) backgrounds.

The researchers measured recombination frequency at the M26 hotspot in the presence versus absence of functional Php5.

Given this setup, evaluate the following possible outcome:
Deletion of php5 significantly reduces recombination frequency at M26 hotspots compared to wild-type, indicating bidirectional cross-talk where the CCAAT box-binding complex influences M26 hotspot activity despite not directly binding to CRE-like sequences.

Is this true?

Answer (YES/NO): NO